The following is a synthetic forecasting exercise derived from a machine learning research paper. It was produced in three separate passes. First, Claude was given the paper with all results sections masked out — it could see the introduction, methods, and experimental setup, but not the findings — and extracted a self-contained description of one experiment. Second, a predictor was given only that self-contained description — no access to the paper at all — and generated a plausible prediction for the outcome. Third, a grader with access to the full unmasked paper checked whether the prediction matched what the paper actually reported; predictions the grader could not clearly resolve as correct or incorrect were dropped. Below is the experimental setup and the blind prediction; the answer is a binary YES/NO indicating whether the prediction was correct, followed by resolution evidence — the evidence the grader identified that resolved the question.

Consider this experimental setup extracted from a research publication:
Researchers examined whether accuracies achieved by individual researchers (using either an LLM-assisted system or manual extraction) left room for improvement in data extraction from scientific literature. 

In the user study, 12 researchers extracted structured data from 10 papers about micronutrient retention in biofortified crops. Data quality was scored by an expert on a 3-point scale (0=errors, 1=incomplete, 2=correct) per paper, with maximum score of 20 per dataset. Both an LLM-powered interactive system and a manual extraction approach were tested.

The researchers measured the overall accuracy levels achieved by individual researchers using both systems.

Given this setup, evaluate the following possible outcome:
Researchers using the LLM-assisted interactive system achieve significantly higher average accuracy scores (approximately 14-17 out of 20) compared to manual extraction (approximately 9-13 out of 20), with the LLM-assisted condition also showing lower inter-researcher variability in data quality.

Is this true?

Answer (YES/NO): NO